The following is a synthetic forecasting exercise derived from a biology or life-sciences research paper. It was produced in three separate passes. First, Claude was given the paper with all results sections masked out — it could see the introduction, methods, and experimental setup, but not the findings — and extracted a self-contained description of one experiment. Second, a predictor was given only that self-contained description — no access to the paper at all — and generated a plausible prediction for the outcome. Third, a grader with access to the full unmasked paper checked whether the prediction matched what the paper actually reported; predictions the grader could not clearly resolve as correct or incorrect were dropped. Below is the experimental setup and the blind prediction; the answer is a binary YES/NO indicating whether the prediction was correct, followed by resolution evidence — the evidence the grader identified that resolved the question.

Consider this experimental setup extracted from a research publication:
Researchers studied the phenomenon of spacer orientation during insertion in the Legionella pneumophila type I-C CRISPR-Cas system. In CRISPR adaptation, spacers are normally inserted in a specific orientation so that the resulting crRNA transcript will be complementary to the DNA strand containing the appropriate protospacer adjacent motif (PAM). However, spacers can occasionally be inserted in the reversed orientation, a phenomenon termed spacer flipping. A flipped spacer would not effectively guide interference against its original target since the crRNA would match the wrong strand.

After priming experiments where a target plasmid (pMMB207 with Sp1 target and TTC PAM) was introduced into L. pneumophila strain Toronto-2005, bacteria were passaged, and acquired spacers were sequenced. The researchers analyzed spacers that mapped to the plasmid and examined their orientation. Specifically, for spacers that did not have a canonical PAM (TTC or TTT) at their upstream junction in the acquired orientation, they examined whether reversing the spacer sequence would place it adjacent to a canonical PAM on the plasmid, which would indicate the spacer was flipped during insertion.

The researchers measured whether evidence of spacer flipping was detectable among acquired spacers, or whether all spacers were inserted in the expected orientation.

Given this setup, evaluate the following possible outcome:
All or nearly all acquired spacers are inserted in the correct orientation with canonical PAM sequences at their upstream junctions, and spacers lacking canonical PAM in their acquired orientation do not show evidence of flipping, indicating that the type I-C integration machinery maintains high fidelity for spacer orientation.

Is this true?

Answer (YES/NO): NO